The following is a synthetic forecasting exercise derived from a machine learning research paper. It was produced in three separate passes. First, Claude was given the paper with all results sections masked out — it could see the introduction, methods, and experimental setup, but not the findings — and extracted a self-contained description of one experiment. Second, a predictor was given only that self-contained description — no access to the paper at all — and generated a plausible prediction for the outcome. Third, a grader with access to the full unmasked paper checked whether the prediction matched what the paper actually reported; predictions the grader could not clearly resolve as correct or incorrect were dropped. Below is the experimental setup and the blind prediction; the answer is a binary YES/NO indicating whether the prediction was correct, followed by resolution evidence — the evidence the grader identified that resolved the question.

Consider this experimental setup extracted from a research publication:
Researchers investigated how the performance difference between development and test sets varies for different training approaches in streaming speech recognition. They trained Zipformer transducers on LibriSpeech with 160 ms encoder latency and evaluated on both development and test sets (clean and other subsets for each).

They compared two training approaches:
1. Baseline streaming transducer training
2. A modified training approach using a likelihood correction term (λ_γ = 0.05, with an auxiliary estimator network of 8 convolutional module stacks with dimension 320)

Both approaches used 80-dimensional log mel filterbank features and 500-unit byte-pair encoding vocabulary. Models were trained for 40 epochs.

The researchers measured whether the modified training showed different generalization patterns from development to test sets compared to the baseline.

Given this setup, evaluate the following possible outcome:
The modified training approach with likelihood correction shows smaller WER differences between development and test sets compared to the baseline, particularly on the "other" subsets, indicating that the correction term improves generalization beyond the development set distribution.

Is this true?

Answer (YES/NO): NO